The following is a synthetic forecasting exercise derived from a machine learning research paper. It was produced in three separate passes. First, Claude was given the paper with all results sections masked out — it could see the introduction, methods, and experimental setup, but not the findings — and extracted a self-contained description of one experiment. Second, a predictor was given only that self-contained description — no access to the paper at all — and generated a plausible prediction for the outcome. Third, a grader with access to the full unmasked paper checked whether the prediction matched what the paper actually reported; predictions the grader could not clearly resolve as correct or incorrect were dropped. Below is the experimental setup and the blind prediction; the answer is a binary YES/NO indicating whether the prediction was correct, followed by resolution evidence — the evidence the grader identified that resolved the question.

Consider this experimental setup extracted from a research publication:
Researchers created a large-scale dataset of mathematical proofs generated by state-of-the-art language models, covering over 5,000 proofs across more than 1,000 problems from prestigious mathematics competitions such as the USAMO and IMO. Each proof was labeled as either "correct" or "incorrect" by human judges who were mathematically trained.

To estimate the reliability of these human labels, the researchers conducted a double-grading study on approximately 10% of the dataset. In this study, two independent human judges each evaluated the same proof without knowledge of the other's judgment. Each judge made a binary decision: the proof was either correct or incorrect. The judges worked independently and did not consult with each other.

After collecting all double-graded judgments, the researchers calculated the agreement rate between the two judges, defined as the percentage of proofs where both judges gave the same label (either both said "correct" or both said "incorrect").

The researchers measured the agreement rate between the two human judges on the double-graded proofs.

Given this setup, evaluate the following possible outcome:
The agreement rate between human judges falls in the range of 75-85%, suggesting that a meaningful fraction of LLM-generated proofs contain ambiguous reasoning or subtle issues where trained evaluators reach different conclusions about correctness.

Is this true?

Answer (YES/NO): NO